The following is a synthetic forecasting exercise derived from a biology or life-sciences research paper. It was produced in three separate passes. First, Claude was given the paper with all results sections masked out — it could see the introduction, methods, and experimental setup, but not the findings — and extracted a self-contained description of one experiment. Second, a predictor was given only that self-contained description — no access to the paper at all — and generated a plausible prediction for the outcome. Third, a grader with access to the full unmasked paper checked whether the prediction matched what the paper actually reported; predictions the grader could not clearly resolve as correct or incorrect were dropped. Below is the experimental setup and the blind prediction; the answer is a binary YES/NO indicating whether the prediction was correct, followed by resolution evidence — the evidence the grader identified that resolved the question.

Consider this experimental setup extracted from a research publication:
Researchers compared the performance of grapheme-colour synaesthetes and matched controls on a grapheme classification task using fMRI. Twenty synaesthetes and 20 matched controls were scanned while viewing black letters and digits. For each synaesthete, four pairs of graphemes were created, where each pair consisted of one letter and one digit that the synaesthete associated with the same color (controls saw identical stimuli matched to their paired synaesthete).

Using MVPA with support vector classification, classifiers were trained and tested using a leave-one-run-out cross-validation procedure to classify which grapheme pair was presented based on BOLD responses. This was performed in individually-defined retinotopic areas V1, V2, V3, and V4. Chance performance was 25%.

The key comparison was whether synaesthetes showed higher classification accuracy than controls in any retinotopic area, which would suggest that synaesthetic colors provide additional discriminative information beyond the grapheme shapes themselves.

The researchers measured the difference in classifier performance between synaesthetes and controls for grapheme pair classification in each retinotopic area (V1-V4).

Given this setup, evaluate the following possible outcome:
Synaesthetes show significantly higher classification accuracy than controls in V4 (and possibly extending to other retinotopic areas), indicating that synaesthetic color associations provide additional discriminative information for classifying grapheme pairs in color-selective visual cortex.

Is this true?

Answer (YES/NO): NO